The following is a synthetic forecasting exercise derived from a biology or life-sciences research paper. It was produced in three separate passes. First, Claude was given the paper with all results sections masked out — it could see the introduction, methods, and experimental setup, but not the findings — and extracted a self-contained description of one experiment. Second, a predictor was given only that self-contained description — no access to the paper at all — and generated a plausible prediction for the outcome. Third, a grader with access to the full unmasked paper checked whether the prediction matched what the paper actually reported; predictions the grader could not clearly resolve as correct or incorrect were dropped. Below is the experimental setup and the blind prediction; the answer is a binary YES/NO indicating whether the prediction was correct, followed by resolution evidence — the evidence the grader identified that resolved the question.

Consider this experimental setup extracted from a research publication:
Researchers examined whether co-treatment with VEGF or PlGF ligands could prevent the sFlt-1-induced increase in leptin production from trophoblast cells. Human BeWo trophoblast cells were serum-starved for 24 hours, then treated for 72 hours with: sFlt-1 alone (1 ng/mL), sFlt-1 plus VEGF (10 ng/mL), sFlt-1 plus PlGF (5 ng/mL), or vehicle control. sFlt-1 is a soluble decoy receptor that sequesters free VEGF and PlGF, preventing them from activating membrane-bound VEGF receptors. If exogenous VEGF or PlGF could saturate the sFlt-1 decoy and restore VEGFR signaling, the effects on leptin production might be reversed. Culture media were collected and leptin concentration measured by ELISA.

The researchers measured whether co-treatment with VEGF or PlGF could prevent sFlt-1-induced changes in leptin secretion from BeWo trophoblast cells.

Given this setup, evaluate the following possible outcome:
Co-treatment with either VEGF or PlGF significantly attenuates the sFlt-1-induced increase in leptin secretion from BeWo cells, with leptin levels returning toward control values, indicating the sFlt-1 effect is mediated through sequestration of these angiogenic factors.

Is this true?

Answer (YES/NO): YES